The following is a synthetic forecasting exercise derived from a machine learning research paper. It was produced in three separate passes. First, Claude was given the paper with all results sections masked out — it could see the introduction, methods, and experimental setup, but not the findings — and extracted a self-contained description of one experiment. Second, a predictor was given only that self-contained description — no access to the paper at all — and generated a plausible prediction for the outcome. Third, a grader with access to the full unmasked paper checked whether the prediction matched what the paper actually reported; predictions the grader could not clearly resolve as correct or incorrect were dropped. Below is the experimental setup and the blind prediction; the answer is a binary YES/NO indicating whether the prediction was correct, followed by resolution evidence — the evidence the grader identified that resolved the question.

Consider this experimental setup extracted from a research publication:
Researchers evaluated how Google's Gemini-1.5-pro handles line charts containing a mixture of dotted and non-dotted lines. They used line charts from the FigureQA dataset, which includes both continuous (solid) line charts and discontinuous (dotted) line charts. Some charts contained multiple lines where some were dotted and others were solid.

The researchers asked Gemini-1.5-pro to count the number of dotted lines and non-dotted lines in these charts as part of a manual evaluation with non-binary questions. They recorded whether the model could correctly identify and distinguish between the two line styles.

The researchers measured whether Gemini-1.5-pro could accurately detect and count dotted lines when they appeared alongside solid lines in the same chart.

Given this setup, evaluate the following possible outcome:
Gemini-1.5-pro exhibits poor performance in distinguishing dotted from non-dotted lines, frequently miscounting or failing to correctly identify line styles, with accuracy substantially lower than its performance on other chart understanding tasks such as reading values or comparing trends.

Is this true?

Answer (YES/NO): YES